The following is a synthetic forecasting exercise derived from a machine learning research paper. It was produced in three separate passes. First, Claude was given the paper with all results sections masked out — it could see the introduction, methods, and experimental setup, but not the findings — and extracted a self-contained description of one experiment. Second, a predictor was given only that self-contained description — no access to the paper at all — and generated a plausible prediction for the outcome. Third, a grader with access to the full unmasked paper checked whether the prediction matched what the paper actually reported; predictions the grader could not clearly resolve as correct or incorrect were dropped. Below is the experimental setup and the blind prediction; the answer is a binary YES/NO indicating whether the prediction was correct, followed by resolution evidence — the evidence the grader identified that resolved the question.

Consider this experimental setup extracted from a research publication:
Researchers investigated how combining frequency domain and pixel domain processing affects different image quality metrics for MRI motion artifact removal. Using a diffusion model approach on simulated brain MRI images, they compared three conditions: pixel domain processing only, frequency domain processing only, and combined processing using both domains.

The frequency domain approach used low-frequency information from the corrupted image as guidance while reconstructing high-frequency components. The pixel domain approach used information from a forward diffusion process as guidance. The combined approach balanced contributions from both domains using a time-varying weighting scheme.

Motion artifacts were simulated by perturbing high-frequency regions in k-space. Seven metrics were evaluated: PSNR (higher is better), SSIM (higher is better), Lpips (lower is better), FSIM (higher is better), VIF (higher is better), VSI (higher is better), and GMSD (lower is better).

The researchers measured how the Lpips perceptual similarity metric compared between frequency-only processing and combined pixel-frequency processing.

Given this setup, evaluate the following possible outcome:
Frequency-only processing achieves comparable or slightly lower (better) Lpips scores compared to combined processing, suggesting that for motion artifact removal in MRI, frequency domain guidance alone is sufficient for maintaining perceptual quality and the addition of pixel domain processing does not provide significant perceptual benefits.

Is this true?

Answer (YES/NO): NO